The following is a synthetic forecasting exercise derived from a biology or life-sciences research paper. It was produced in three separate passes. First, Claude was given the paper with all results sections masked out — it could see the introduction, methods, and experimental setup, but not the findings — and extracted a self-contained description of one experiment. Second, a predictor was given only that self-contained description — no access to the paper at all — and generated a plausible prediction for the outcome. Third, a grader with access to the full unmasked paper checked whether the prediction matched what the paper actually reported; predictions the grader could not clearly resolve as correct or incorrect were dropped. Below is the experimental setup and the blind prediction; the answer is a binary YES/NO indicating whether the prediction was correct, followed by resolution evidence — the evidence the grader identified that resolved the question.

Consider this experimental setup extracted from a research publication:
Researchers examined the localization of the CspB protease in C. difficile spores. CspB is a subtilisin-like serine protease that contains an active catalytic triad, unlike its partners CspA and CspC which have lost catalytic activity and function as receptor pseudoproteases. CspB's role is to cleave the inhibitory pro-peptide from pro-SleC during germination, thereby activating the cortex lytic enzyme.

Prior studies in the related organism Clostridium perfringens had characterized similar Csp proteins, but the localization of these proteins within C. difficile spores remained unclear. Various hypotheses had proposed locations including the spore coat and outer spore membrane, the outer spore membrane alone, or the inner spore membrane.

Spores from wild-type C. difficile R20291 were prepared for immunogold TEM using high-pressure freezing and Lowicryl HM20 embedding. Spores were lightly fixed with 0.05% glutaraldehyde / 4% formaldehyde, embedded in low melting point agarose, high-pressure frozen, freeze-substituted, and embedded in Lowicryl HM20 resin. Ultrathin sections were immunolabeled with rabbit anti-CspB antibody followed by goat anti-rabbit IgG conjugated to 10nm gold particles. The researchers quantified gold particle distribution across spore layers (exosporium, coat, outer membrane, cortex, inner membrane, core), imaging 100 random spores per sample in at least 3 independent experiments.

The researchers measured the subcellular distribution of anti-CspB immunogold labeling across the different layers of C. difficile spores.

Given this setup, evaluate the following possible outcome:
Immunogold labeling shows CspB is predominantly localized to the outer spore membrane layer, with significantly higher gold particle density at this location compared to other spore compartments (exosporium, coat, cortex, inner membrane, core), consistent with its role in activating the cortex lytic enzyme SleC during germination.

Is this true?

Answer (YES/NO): NO